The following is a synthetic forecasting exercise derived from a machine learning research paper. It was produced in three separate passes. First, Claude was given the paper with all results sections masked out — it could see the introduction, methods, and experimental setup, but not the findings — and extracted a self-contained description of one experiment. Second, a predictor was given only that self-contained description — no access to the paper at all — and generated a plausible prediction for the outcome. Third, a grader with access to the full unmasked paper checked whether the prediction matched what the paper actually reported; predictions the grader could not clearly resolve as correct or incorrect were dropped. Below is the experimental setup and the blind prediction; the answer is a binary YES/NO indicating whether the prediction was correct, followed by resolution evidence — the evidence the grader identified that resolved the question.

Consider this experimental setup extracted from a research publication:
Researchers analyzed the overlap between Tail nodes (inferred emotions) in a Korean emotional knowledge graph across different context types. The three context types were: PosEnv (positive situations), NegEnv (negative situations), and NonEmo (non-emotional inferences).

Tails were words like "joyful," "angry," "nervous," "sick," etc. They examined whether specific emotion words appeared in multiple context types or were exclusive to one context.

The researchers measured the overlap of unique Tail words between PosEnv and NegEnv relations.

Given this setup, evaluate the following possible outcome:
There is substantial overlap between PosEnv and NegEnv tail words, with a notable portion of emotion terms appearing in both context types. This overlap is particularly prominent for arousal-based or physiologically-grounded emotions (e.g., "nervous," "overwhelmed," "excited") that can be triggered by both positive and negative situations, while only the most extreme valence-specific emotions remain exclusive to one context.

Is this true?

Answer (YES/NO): NO